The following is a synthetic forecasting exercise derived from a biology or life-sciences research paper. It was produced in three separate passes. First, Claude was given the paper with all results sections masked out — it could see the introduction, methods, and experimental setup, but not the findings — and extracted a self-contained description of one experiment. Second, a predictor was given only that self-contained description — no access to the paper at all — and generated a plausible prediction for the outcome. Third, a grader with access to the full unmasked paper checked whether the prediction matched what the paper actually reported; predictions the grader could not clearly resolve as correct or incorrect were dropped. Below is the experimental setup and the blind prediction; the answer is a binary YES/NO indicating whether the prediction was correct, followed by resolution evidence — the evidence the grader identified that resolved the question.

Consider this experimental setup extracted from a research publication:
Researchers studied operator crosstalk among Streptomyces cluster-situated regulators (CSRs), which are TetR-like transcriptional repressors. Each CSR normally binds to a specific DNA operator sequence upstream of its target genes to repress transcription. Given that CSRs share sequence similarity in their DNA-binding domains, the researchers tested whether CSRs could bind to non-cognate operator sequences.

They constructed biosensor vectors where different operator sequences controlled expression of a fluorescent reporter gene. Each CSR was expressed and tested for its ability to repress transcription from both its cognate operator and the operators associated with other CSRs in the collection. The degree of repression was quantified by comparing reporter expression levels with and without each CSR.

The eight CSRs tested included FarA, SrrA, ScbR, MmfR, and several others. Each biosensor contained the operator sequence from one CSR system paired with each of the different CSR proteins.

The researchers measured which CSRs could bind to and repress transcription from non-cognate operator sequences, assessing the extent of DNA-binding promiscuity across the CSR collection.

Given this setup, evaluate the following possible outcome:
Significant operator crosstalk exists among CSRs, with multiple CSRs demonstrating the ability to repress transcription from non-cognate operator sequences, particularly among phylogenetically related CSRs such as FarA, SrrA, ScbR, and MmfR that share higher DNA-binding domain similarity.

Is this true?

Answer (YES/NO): NO